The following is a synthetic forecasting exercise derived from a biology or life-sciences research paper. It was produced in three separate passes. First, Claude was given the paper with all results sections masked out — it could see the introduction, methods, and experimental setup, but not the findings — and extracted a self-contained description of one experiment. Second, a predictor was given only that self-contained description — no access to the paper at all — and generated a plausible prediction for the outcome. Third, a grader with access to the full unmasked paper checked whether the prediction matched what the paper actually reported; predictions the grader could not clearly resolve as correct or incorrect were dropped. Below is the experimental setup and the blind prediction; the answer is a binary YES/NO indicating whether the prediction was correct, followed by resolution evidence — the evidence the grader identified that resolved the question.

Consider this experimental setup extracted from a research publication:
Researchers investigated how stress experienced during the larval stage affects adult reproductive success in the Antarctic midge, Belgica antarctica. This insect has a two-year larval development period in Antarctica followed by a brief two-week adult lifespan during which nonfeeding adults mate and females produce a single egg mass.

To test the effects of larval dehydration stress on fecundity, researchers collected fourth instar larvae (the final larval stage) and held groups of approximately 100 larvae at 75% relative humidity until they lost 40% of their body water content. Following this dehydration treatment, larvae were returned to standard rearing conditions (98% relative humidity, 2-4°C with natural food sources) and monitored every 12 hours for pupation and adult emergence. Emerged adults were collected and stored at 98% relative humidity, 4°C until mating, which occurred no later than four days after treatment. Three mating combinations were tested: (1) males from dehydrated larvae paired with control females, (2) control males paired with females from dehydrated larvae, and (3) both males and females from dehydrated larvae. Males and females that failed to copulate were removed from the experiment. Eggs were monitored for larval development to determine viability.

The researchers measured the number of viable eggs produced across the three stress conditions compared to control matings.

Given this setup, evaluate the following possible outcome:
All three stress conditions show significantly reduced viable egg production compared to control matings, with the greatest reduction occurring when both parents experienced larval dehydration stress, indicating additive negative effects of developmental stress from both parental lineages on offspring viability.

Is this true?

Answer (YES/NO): YES